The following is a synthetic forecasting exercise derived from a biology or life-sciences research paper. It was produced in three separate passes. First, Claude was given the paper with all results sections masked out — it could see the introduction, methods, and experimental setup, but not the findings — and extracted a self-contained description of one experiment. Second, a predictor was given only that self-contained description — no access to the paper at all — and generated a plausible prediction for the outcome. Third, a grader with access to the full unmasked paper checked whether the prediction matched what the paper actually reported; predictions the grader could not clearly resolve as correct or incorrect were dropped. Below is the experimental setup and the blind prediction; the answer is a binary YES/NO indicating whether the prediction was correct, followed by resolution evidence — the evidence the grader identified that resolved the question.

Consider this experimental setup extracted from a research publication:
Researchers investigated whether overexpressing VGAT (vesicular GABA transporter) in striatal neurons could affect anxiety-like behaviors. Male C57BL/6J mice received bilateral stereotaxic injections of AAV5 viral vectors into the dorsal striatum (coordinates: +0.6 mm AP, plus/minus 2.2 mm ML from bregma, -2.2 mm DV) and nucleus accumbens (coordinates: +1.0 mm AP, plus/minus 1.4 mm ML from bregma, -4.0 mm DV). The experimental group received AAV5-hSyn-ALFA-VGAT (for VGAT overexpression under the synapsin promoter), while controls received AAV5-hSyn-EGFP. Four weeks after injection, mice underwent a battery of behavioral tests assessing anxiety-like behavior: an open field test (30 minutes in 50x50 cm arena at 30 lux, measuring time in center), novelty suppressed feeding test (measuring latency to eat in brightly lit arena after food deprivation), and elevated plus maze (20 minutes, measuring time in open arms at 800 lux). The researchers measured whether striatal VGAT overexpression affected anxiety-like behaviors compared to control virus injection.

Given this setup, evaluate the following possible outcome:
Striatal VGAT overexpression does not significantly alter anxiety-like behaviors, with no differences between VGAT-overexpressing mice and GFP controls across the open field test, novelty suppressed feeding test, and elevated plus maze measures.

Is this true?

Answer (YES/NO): NO